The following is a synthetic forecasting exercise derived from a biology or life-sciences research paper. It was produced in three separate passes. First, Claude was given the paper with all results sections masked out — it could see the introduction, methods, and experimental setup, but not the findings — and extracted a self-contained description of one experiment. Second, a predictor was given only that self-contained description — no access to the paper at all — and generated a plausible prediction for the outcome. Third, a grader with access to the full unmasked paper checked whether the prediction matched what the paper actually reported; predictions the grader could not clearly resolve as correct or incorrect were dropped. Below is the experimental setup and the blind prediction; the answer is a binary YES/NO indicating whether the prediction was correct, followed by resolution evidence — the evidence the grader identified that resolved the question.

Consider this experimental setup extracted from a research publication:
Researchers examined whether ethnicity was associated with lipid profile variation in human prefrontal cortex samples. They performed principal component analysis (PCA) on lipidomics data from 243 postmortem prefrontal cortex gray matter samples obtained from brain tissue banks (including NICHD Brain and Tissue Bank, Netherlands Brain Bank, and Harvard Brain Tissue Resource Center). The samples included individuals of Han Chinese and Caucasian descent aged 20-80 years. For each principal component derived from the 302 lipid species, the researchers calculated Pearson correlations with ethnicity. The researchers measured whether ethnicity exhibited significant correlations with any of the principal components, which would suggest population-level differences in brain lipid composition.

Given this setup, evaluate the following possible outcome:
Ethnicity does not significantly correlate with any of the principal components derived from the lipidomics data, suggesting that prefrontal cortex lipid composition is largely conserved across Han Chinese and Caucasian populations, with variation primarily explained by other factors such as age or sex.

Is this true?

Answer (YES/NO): NO